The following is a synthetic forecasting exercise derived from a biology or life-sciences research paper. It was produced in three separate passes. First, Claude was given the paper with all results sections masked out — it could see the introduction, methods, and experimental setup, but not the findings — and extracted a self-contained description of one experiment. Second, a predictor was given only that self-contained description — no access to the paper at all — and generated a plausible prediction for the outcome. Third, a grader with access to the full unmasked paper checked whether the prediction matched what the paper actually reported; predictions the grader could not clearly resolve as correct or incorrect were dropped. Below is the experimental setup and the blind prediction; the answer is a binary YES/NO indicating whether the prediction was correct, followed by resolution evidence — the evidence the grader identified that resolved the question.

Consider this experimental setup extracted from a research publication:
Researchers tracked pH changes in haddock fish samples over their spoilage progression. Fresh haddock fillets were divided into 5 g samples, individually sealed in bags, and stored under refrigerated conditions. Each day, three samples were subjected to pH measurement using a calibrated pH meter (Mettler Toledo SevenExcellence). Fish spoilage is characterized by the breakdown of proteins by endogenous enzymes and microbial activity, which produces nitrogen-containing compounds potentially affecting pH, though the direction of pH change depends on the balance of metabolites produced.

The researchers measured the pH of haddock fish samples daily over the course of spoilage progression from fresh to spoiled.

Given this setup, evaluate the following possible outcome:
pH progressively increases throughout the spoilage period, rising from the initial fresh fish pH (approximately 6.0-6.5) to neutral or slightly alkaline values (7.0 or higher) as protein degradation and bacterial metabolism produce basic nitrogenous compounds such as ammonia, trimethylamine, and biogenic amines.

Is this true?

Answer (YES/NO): YES